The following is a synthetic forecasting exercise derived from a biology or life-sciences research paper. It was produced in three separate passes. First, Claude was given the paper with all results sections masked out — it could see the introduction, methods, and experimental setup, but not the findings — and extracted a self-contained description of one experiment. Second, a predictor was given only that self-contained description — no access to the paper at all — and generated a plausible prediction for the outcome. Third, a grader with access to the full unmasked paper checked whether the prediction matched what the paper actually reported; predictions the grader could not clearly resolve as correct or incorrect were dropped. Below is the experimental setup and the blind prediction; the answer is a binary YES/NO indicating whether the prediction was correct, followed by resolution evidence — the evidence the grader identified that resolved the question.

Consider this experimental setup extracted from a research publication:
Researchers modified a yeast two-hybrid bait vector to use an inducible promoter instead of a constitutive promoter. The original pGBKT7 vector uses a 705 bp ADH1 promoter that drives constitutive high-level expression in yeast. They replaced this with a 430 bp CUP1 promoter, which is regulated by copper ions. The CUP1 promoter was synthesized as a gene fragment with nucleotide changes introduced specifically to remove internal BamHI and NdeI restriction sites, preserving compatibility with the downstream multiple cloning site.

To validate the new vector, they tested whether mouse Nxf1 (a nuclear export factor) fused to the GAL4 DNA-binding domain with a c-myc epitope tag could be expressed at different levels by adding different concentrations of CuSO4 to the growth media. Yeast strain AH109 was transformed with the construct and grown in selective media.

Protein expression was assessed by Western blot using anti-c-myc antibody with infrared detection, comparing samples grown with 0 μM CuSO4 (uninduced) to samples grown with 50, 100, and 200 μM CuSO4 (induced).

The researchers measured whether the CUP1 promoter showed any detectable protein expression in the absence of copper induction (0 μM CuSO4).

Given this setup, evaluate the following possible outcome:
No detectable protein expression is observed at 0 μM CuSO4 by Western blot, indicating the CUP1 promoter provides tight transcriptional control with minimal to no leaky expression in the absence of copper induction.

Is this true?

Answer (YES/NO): NO